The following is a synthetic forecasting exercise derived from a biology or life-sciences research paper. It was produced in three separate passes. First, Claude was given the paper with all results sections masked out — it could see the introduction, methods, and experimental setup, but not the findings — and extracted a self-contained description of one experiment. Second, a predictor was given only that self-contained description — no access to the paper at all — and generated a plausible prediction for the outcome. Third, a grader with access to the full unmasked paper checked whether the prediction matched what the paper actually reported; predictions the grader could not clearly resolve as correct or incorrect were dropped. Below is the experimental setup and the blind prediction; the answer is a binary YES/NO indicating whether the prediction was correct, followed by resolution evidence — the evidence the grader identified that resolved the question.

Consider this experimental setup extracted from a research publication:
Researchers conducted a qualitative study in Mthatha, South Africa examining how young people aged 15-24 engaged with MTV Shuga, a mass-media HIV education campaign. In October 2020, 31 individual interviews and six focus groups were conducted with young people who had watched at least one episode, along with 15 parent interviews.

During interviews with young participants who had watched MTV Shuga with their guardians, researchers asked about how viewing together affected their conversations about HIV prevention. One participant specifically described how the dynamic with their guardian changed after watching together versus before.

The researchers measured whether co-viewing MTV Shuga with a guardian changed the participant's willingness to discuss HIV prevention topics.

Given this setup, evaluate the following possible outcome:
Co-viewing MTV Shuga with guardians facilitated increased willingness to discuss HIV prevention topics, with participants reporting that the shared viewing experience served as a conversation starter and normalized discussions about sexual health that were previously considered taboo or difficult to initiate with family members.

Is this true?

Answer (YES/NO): YES